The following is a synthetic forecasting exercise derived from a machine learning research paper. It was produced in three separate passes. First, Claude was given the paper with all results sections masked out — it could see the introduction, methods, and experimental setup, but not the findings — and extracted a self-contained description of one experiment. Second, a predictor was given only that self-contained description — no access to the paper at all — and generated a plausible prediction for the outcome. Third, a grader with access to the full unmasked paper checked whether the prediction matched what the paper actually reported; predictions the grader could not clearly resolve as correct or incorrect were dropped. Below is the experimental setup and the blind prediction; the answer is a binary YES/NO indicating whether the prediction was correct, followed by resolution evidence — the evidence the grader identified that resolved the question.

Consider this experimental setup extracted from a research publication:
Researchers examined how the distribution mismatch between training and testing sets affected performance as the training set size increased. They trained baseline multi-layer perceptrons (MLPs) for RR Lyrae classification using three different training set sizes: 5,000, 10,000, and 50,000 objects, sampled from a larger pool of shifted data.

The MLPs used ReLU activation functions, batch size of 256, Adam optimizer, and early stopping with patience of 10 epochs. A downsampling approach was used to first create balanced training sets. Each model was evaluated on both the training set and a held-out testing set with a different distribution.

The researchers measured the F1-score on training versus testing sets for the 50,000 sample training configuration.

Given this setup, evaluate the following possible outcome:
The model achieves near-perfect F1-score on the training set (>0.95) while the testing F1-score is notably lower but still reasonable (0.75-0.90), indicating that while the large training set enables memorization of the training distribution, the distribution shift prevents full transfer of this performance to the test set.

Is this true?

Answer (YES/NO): YES